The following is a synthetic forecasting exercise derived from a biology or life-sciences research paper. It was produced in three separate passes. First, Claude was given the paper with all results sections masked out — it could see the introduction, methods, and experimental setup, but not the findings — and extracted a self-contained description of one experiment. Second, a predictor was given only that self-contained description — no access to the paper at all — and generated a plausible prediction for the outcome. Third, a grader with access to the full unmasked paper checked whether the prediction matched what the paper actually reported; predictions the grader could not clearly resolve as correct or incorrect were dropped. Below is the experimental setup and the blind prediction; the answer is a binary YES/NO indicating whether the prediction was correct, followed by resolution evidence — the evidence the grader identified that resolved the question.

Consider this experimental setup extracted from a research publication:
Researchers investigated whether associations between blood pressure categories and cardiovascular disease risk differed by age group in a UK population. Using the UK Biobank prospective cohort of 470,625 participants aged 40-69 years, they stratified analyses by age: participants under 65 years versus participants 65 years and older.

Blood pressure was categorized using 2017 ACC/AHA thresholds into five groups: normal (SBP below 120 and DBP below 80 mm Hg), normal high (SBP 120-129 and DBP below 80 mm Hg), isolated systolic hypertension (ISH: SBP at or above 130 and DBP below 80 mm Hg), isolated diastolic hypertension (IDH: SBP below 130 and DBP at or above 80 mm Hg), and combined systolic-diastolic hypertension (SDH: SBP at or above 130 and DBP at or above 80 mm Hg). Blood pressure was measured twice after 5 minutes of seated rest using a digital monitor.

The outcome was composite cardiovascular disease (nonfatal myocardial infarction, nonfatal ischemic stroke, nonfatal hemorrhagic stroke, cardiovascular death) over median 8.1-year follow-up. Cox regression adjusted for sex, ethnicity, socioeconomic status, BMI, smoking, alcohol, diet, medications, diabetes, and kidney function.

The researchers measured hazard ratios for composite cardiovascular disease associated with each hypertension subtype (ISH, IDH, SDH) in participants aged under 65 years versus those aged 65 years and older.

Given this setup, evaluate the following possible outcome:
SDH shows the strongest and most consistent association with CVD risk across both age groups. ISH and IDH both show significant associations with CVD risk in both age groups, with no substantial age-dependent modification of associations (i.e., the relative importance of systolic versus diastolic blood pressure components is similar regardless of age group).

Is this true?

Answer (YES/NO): NO